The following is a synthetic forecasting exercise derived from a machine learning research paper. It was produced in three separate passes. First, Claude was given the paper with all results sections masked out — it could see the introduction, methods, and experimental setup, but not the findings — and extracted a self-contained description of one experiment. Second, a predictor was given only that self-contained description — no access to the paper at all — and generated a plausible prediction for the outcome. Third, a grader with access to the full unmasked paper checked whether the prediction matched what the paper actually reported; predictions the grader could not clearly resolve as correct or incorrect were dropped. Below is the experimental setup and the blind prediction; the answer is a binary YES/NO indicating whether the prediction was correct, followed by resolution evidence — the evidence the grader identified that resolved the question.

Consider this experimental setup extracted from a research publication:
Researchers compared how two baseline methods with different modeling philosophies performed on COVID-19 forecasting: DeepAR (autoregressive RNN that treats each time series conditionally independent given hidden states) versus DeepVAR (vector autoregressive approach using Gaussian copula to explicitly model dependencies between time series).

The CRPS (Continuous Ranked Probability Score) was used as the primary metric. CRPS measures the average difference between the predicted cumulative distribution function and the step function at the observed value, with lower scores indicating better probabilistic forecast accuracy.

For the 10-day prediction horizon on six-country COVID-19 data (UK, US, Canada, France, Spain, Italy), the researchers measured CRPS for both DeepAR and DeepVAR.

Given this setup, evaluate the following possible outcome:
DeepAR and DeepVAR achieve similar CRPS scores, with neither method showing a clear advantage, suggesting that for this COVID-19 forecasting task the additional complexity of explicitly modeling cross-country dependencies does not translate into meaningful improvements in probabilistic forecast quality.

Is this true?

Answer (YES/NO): NO